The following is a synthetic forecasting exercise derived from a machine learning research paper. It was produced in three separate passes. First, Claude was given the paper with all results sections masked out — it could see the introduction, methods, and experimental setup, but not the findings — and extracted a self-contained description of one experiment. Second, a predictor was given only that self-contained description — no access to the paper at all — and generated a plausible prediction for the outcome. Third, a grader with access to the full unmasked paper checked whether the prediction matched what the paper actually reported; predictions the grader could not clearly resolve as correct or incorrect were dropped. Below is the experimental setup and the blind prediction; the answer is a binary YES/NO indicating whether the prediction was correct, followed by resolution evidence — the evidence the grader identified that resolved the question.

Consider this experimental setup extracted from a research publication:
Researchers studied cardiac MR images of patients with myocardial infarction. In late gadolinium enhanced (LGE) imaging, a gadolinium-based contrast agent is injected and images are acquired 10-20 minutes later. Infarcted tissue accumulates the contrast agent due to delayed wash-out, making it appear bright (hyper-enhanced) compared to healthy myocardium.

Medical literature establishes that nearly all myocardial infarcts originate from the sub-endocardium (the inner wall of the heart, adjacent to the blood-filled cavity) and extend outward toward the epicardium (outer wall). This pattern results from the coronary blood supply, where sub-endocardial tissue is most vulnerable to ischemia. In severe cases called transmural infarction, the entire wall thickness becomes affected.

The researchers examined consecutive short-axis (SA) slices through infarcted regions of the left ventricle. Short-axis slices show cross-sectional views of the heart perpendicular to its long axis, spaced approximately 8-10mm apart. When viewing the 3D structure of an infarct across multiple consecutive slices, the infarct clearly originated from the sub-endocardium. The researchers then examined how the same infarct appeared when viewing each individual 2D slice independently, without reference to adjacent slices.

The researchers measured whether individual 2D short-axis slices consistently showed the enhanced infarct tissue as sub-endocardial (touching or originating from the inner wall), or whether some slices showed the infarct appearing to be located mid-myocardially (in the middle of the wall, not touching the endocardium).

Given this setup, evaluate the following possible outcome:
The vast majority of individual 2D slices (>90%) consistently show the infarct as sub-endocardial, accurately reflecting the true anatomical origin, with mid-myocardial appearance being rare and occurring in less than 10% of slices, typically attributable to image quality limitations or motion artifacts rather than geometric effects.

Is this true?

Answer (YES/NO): NO